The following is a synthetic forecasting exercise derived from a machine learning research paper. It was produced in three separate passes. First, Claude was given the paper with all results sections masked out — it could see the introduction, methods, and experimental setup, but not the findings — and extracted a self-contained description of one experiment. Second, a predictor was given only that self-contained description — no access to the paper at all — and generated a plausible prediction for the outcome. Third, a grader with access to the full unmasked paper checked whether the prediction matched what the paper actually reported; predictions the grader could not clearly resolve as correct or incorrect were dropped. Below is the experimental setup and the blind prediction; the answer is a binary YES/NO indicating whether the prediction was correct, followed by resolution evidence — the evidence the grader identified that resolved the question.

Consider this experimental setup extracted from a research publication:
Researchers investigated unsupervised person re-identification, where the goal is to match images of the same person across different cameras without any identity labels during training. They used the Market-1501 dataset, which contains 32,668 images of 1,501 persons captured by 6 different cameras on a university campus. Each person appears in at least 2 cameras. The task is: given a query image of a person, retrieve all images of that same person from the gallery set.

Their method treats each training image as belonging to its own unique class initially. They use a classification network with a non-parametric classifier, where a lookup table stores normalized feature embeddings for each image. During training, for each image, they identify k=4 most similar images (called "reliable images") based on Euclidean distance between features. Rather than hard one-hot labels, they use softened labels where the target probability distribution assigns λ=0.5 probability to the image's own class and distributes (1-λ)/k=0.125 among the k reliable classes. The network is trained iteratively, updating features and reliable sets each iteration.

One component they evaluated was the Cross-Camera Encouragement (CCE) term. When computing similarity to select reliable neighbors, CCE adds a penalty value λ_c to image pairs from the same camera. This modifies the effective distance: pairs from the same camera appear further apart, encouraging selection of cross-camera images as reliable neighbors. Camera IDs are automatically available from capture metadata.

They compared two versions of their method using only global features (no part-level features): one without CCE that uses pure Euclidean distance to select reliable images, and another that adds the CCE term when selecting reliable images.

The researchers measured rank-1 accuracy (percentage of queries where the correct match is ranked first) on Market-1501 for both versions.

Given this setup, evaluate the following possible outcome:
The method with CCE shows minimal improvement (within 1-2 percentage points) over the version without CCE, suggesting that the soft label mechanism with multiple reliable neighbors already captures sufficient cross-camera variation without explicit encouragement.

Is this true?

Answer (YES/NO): NO